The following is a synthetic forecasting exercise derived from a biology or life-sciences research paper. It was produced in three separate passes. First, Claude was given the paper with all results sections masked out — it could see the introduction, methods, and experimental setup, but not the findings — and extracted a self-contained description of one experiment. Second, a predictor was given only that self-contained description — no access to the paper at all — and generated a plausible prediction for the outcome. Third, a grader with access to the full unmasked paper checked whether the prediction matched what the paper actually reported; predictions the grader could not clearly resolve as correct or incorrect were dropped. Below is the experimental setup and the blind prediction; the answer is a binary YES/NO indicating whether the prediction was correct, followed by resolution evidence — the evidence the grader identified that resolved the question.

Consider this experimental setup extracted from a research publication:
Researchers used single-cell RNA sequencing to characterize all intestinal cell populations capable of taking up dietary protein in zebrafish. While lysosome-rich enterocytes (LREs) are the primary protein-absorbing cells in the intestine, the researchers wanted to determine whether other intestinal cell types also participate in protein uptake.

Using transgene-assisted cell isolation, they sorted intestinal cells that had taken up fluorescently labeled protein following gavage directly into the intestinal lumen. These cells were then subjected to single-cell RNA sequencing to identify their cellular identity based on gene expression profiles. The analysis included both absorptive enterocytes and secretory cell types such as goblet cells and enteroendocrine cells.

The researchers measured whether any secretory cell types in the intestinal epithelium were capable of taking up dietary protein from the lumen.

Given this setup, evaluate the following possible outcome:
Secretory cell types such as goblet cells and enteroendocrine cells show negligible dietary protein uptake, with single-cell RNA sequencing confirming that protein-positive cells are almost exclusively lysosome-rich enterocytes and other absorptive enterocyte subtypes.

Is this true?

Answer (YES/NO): NO